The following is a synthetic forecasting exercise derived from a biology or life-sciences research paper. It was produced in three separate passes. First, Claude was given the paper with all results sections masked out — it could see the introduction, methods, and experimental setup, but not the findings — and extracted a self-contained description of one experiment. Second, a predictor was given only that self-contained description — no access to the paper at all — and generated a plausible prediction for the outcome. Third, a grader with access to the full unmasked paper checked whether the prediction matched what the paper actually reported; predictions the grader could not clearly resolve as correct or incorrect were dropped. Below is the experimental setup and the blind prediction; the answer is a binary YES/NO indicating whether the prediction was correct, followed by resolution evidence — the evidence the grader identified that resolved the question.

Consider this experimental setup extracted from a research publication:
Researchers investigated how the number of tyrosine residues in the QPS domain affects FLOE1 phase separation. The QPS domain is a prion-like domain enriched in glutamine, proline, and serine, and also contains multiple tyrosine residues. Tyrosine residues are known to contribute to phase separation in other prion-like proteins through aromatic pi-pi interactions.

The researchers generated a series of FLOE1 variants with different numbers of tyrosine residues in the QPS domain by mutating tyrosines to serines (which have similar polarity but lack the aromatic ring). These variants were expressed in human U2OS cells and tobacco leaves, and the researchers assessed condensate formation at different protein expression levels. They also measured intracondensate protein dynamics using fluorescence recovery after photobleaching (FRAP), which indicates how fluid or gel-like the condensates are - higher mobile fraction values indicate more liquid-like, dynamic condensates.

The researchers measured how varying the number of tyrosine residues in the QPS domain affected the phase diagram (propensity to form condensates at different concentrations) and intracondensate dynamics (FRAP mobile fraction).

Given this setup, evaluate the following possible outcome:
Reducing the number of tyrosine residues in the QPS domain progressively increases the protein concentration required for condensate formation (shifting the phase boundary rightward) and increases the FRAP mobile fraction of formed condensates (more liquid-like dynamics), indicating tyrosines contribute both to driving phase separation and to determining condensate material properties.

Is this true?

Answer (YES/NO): YES